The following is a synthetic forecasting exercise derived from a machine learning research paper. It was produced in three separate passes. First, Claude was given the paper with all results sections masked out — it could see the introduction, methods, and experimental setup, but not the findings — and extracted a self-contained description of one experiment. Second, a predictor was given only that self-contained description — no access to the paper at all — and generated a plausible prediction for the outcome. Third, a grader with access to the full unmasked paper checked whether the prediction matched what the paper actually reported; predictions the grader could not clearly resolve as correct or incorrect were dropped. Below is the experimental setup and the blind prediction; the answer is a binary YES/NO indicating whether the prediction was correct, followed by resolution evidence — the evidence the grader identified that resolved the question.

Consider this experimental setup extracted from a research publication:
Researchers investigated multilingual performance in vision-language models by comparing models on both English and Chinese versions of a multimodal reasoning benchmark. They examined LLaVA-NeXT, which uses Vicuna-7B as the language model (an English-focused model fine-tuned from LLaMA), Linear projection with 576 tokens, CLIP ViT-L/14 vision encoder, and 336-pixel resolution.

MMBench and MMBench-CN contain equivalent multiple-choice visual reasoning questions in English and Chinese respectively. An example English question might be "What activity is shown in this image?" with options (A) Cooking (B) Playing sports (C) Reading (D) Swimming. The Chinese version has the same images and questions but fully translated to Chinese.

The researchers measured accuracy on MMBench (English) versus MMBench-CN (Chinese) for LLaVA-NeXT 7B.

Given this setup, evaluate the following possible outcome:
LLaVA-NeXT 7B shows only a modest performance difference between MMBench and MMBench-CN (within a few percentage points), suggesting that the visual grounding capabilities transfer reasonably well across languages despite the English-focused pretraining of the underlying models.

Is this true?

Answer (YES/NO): NO